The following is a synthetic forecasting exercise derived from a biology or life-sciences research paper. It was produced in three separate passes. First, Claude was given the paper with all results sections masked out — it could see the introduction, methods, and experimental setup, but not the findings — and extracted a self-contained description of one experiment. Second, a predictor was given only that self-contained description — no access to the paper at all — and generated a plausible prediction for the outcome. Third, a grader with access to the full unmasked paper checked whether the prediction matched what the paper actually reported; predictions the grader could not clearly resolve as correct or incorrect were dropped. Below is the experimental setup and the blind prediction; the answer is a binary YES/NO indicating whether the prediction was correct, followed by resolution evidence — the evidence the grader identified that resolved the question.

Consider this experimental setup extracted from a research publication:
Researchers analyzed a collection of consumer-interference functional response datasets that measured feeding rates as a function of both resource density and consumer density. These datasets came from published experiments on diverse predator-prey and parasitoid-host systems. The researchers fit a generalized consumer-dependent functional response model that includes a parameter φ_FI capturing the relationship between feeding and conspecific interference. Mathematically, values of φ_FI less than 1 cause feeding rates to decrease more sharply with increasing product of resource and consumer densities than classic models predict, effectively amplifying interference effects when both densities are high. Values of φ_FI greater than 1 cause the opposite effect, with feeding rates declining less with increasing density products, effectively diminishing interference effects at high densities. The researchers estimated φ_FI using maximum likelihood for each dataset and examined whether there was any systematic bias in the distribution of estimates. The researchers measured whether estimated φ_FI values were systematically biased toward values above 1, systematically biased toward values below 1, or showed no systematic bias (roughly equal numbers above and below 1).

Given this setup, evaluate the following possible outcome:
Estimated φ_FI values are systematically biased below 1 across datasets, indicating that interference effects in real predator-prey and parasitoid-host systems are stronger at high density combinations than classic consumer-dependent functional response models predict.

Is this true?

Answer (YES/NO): YES